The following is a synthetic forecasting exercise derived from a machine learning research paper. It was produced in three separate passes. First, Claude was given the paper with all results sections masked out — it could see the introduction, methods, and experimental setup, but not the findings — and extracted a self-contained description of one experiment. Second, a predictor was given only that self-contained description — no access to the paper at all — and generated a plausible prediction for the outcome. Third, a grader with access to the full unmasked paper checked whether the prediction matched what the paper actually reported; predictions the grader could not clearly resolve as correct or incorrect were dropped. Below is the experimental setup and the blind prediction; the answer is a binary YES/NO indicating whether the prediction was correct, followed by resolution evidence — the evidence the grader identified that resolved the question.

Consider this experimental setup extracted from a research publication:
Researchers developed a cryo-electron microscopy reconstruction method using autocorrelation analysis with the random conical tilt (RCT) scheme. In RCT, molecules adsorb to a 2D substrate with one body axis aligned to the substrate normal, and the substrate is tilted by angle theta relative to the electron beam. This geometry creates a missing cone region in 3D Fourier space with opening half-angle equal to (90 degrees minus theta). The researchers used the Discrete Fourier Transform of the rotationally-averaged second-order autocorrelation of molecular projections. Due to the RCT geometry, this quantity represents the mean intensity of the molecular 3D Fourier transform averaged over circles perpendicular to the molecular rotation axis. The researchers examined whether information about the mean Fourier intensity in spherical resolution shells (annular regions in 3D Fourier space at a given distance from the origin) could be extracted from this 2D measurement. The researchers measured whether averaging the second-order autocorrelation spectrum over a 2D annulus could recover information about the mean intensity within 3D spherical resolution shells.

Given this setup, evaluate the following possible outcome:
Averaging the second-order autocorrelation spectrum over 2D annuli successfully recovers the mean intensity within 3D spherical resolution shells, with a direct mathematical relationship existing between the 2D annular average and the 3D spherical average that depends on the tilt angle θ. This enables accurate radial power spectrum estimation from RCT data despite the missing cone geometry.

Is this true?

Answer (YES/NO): YES